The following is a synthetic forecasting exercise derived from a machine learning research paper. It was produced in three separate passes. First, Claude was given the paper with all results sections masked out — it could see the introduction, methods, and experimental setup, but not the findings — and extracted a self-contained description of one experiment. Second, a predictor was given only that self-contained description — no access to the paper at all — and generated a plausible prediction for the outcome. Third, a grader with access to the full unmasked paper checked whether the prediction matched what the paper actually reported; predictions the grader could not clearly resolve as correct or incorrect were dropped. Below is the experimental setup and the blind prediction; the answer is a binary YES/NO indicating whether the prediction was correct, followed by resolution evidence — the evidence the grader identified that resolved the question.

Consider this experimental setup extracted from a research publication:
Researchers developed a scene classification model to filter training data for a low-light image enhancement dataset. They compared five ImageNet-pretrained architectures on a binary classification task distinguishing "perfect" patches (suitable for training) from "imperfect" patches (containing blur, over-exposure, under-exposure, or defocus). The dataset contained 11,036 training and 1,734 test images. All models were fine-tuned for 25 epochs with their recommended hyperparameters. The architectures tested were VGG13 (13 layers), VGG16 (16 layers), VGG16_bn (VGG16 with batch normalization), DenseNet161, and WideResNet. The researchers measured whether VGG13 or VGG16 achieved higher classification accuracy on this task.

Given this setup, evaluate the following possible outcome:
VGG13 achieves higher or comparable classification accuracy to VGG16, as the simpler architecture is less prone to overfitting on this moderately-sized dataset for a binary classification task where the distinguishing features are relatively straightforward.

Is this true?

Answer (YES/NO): YES